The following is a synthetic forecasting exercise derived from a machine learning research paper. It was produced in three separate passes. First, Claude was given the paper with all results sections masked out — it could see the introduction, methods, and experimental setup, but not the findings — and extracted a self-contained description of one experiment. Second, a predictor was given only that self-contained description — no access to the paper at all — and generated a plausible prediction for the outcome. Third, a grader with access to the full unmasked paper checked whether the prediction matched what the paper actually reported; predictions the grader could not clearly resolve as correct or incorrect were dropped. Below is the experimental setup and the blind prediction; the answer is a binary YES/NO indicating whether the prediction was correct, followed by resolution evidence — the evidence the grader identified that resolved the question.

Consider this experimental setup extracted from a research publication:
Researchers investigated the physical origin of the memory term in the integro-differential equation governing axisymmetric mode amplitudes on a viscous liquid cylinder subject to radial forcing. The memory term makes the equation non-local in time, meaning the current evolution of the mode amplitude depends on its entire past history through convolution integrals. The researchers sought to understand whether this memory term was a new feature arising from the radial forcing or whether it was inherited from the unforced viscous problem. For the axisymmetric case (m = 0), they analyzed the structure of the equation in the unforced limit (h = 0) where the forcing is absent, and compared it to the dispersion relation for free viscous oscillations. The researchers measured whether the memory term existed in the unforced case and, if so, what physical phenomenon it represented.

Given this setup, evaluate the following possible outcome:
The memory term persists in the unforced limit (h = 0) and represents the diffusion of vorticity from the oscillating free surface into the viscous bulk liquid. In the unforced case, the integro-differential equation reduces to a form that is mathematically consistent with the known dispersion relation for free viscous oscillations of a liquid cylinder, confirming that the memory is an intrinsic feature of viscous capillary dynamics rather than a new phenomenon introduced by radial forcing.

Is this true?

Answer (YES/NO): YES